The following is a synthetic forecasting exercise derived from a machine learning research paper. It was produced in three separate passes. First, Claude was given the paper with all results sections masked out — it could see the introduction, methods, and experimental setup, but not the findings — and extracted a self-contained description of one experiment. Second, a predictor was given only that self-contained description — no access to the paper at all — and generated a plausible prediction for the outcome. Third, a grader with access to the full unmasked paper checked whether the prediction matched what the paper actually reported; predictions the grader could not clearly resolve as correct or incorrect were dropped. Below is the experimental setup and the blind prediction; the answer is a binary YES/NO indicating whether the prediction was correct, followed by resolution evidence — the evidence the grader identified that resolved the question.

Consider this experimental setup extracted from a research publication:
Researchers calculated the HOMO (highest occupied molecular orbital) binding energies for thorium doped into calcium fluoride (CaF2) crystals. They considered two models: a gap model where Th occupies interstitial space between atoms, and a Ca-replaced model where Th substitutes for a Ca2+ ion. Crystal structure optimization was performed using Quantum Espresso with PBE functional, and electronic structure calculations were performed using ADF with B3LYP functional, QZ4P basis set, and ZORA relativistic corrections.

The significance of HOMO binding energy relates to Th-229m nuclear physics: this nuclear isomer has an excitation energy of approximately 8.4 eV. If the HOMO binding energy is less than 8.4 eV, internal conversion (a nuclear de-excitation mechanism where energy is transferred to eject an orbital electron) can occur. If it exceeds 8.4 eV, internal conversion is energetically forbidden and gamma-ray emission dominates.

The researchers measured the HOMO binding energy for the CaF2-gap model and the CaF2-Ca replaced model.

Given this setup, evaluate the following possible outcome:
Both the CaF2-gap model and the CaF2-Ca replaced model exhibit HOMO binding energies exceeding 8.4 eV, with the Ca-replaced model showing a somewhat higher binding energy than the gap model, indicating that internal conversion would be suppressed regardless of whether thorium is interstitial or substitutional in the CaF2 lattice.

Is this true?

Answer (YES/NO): NO